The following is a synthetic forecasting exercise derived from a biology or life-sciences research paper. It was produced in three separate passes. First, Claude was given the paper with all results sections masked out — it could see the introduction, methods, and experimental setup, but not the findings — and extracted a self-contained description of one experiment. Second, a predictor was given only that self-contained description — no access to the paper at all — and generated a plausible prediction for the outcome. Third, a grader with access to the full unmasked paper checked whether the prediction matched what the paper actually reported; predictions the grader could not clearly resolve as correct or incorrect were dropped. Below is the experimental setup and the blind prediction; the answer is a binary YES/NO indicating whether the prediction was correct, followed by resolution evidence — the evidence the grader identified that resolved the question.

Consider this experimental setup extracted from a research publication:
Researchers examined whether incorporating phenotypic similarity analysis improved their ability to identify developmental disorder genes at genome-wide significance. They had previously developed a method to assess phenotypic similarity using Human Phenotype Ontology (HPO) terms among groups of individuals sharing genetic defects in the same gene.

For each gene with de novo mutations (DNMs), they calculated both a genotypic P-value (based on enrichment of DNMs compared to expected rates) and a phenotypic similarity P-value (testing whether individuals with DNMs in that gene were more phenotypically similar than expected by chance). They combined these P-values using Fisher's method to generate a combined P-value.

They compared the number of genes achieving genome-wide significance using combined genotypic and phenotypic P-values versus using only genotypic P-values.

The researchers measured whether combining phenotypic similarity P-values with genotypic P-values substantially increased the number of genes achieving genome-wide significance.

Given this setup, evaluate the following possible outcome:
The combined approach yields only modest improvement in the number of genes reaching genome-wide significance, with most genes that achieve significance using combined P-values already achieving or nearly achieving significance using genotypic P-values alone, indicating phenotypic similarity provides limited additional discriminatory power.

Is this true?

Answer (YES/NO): NO